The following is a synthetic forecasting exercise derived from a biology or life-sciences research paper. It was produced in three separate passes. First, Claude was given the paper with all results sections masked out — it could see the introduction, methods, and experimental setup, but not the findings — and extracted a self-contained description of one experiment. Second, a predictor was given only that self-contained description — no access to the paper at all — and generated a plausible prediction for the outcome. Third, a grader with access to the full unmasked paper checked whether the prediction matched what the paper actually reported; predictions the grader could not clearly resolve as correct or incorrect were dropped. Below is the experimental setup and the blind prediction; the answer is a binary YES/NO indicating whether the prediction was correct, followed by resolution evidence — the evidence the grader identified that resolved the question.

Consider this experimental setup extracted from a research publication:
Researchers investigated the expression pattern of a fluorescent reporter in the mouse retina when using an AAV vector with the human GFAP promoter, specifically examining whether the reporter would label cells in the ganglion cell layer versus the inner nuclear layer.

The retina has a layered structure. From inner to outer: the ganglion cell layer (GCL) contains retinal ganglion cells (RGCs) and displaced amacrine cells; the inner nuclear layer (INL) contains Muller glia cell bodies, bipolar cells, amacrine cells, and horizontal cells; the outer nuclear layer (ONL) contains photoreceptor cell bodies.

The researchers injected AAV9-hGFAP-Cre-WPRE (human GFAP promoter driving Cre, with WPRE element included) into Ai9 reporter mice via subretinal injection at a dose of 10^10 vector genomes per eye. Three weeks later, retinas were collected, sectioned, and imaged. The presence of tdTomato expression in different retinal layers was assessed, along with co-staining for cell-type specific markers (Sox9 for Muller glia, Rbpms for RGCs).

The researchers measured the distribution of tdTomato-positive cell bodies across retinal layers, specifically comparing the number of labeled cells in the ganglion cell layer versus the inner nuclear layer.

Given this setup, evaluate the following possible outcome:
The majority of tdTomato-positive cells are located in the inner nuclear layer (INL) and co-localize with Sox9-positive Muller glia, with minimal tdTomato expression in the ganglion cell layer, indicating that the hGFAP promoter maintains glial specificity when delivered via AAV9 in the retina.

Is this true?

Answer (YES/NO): NO